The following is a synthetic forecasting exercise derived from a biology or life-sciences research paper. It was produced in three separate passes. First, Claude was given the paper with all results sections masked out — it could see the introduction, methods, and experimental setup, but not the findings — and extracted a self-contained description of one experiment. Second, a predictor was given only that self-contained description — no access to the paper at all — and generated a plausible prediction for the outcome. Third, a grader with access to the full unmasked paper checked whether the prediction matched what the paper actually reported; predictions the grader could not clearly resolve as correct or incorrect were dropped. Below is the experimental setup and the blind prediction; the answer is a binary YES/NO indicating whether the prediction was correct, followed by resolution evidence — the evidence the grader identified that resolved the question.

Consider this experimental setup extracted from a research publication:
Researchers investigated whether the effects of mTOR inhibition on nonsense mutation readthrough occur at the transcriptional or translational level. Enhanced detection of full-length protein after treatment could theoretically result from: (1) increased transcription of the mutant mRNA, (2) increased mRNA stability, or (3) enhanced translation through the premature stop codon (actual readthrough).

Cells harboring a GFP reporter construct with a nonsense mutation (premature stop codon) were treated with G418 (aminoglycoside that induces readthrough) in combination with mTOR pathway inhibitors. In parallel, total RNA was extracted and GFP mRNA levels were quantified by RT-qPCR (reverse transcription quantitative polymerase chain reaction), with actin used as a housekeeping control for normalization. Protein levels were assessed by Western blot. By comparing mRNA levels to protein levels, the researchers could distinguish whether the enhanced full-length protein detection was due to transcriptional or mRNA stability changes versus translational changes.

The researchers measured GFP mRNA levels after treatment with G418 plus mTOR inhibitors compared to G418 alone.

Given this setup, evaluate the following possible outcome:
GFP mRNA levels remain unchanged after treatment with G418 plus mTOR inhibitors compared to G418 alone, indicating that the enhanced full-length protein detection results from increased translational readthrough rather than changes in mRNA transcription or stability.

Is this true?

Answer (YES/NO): NO